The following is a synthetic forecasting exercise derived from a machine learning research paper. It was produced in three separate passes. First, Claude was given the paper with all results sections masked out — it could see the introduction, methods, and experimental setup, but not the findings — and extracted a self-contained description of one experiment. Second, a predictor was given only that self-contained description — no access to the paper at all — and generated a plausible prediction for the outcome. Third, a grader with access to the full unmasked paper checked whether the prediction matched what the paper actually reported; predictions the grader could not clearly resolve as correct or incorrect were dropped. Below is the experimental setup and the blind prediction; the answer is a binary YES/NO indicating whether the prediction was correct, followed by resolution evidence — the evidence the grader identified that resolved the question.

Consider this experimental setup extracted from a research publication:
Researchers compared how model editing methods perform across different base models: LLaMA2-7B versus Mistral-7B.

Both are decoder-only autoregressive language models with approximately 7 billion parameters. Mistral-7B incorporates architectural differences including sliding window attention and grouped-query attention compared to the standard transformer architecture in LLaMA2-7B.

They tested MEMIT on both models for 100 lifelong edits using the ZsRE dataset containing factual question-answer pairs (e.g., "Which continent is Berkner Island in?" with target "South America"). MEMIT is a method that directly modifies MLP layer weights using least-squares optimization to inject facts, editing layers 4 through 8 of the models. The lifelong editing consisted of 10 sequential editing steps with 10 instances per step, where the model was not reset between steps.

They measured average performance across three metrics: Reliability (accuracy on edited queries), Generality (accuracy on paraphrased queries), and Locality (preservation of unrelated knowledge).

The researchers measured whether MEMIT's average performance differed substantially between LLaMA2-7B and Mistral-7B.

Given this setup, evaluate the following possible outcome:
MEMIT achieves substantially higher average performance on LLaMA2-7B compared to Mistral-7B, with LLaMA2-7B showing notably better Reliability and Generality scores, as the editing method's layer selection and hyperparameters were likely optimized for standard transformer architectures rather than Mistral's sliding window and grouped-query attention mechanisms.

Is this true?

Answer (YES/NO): NO